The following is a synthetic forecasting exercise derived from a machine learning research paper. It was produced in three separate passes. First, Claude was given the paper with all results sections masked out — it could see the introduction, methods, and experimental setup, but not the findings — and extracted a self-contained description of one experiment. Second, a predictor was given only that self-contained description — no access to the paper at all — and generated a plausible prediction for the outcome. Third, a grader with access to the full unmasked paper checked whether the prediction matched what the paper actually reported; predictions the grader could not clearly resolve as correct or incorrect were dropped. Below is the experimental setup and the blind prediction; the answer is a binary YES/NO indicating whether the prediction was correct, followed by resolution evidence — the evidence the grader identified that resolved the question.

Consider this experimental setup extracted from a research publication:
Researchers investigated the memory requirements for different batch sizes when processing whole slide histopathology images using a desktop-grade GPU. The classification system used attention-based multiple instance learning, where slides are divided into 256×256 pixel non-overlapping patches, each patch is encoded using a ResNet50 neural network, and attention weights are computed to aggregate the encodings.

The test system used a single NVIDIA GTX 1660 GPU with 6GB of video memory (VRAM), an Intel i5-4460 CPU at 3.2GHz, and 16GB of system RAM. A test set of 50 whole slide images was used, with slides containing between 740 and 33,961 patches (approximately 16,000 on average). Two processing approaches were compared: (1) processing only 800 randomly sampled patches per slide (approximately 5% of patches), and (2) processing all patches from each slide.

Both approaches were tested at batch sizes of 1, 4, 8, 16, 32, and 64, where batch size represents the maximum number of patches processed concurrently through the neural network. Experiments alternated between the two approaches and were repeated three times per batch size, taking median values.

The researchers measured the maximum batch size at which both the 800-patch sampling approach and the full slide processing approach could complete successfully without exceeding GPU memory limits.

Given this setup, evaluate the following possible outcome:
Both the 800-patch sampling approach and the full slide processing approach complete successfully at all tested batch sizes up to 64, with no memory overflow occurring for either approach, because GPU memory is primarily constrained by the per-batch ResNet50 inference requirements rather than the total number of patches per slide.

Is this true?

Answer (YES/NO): YES